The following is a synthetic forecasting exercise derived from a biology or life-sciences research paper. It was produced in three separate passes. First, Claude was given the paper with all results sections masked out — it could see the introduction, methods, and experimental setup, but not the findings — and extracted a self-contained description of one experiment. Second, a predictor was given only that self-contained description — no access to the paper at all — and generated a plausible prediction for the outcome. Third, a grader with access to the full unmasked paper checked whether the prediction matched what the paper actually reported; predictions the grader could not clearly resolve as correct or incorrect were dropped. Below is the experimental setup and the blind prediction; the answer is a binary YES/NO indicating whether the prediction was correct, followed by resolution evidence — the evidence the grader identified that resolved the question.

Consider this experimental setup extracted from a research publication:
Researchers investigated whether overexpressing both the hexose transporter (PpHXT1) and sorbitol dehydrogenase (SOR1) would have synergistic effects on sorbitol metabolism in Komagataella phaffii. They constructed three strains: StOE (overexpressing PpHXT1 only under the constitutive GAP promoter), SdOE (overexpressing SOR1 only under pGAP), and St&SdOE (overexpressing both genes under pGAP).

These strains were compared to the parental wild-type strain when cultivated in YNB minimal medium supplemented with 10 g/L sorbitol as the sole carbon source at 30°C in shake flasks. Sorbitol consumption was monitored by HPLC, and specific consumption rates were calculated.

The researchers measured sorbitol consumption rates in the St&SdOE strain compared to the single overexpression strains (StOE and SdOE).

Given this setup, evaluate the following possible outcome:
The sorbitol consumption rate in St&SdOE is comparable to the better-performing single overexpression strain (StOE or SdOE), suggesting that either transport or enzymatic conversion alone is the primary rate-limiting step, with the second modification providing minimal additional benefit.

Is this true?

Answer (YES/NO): YES